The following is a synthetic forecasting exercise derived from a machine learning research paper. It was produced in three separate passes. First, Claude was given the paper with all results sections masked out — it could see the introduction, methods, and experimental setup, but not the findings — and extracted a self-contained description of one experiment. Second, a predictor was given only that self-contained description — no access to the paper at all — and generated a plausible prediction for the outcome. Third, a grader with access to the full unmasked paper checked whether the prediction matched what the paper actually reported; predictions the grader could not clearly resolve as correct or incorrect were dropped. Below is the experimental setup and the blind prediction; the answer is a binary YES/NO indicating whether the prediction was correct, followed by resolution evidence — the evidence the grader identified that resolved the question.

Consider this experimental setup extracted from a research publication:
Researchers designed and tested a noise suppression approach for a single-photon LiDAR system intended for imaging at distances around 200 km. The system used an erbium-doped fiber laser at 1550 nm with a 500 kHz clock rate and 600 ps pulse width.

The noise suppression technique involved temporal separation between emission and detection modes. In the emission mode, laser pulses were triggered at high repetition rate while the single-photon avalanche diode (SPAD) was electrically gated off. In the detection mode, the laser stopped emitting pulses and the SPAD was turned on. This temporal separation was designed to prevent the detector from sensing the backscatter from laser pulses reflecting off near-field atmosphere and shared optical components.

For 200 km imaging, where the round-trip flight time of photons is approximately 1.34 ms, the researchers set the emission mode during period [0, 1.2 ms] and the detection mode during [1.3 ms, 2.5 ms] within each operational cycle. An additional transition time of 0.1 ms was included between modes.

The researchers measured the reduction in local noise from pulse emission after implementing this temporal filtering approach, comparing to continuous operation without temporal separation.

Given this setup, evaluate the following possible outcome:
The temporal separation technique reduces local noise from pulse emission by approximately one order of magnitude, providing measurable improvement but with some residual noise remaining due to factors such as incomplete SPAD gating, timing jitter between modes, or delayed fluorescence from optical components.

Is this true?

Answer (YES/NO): NO